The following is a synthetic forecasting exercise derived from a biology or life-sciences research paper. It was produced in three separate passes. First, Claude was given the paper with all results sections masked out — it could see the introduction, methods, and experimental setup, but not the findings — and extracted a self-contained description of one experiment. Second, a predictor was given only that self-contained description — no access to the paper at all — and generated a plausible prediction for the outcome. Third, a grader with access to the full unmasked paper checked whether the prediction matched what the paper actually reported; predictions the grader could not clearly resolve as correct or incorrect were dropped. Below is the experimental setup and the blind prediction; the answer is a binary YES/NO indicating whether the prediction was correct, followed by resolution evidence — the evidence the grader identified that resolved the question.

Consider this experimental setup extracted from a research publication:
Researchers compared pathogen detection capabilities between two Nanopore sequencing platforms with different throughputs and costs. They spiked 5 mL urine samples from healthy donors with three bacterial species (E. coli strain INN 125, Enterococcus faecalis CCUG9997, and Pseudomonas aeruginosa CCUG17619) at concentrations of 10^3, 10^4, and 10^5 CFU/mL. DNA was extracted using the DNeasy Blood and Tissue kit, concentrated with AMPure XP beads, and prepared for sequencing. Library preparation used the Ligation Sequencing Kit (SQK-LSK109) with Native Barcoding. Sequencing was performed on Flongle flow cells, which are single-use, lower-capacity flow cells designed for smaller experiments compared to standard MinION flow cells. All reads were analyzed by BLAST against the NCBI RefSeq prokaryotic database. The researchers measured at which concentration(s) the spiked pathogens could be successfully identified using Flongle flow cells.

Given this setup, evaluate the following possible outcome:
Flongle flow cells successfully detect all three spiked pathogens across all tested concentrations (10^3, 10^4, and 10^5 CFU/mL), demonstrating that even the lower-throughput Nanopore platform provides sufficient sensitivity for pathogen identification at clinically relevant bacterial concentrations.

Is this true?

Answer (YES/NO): NO